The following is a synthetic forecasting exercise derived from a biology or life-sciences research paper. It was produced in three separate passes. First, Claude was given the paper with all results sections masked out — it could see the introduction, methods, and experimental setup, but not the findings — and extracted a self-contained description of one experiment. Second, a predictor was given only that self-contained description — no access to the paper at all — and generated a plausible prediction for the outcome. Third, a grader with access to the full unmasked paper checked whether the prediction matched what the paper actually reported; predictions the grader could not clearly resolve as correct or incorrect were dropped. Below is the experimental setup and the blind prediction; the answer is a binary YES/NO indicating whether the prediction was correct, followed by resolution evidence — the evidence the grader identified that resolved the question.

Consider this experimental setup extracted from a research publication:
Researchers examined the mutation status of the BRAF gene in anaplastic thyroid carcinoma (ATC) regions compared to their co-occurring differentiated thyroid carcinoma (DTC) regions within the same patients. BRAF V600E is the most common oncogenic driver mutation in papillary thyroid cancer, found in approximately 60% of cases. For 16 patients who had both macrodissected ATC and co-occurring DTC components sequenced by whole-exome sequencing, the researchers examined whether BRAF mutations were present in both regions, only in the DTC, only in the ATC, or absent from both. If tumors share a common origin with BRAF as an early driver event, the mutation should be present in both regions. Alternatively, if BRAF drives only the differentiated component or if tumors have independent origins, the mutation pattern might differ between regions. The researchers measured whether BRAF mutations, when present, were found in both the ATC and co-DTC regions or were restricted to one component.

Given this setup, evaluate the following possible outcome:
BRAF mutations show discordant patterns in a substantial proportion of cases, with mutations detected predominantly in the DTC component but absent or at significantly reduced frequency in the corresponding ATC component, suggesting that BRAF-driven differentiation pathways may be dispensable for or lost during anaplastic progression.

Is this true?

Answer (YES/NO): YES